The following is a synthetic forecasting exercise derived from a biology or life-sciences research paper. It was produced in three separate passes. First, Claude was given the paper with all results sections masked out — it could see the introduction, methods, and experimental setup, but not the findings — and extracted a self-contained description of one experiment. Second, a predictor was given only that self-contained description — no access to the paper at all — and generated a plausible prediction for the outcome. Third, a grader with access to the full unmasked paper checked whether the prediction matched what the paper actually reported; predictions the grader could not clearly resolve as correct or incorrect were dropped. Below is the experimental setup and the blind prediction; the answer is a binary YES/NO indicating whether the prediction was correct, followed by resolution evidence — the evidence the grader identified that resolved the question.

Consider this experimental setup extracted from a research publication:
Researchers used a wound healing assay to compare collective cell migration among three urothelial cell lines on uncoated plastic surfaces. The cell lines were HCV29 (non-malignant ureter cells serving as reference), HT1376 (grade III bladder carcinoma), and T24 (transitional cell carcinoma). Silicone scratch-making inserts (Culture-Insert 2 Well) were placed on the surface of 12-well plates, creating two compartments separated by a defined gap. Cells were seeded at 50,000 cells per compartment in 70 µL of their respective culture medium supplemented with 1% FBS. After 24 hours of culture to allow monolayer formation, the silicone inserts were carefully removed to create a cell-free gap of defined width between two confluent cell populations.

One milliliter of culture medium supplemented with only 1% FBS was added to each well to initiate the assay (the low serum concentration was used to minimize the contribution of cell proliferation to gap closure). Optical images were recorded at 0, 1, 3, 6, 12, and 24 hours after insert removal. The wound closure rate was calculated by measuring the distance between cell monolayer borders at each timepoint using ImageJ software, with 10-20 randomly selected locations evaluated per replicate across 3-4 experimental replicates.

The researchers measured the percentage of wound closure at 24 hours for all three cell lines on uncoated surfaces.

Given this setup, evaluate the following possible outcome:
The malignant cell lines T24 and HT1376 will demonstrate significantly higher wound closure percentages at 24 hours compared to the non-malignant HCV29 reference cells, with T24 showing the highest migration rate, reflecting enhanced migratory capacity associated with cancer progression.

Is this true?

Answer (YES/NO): NO